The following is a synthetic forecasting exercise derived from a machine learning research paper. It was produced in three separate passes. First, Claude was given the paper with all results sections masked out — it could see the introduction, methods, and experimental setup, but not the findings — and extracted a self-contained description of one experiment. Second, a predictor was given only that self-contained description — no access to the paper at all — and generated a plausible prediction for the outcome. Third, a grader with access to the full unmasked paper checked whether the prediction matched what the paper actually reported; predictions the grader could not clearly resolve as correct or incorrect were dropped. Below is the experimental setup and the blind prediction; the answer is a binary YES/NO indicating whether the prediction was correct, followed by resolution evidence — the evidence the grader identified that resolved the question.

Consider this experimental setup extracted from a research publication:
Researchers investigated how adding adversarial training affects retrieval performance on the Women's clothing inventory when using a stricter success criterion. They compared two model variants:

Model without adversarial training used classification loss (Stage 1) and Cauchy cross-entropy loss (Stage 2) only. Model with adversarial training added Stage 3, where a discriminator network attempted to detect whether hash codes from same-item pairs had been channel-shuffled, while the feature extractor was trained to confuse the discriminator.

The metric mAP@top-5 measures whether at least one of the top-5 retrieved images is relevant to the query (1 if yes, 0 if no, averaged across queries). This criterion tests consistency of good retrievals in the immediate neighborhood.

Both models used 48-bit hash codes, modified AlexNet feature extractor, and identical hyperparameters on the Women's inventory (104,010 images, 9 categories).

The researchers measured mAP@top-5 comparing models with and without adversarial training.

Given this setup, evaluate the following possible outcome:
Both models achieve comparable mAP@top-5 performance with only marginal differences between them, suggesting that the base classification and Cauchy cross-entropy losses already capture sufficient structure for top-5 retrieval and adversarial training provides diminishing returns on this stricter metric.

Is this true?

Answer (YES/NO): YES